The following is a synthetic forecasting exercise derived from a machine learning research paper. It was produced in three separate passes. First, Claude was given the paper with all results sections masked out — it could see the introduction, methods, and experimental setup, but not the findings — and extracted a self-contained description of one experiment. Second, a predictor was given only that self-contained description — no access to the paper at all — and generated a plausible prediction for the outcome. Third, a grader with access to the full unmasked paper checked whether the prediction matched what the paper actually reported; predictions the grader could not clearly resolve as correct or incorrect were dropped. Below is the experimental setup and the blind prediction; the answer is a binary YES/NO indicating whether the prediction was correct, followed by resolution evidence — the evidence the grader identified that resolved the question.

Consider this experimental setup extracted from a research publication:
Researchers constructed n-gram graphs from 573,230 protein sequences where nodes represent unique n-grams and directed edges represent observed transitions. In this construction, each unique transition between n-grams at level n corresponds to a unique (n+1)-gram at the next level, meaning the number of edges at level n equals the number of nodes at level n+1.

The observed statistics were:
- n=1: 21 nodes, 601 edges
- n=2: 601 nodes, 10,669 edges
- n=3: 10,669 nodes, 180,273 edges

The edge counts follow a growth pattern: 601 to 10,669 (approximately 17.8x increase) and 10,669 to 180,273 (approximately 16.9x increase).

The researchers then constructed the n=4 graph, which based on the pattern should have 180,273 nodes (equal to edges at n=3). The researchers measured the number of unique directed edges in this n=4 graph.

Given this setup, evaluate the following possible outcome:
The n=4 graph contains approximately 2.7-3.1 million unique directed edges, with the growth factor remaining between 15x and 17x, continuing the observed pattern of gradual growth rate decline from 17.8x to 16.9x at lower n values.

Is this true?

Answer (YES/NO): NO